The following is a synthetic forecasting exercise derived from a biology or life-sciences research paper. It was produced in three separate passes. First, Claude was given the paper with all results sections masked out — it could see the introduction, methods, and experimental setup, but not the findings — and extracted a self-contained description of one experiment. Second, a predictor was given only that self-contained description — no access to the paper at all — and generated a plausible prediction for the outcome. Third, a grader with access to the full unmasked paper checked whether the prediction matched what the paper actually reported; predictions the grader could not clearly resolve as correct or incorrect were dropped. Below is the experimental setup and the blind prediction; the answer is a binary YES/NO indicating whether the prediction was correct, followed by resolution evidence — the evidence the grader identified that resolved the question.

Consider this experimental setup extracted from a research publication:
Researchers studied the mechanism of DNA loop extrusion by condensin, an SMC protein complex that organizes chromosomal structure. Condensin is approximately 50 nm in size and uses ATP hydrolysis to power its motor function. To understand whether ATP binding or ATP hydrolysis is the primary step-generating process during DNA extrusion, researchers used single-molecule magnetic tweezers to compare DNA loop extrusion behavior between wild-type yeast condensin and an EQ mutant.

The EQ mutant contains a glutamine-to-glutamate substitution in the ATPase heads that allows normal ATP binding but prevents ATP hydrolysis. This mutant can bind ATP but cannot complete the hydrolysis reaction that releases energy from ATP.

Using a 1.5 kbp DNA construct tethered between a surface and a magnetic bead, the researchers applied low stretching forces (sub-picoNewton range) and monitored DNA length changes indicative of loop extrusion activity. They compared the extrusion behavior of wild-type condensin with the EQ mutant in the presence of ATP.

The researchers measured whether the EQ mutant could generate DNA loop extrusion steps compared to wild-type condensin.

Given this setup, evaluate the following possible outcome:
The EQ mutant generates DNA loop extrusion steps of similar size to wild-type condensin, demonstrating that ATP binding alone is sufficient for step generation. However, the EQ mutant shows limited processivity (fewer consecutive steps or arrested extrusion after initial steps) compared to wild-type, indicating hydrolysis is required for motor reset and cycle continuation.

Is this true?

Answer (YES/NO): YES